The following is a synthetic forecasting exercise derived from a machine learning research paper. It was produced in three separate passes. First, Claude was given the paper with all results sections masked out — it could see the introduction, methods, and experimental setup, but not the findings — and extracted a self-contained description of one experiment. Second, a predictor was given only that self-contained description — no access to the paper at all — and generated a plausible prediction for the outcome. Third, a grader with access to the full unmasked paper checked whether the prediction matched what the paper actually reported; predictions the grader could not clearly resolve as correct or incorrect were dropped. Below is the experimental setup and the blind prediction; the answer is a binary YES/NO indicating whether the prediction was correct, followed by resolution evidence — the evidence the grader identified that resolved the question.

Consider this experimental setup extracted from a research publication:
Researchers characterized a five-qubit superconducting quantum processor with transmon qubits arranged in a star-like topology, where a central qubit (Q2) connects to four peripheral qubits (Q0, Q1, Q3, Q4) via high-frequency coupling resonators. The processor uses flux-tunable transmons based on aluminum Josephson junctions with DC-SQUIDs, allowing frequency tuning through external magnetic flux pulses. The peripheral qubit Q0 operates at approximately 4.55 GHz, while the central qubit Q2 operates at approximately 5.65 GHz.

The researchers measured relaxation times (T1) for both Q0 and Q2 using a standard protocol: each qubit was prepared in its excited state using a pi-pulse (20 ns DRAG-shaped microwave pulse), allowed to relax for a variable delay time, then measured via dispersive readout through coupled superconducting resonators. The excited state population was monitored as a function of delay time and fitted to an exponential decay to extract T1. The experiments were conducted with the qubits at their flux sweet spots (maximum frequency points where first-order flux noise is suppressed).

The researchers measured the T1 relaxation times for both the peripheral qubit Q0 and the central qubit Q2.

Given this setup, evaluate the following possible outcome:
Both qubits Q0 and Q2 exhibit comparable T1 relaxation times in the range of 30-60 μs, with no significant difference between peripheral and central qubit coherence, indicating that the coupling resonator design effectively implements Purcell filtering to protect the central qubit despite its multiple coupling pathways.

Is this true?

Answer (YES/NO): NO